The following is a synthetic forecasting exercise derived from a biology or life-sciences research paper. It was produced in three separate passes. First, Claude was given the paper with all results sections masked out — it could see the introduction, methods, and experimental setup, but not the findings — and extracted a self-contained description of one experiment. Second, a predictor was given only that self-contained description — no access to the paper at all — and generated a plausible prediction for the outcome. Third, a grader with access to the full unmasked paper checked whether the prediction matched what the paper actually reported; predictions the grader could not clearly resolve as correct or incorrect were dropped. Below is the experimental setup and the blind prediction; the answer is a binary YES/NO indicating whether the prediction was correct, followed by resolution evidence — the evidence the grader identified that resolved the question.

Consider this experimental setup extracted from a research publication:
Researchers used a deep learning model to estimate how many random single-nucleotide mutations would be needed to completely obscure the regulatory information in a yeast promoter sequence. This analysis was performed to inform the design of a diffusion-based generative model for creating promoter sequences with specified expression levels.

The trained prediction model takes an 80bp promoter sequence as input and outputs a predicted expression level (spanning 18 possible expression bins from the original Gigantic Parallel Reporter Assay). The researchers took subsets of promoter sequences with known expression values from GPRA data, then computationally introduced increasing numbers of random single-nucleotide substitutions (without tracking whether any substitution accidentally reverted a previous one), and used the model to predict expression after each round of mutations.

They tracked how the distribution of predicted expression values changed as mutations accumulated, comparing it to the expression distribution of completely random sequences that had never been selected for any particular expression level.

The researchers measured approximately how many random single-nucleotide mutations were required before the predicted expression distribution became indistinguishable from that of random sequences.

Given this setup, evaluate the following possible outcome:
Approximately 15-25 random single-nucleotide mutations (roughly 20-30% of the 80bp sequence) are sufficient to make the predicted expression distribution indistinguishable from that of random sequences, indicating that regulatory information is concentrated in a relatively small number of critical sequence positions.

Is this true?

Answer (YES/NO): NO